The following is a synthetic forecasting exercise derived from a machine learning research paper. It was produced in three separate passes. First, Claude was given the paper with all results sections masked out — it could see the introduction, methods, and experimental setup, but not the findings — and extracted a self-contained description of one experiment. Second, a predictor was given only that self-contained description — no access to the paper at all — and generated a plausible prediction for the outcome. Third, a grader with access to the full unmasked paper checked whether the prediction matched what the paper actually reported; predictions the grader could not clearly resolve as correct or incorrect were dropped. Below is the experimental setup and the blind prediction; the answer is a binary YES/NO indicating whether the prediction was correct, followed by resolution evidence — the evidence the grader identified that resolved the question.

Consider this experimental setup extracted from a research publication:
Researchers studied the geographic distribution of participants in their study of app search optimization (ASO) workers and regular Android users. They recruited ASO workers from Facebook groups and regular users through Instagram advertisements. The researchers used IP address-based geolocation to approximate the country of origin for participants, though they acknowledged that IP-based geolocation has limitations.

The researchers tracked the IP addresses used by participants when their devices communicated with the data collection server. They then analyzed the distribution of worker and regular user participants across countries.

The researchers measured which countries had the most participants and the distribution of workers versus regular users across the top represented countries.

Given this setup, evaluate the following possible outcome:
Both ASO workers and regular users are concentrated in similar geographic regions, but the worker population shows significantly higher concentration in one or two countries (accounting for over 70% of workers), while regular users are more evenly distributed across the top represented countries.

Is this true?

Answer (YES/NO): NO